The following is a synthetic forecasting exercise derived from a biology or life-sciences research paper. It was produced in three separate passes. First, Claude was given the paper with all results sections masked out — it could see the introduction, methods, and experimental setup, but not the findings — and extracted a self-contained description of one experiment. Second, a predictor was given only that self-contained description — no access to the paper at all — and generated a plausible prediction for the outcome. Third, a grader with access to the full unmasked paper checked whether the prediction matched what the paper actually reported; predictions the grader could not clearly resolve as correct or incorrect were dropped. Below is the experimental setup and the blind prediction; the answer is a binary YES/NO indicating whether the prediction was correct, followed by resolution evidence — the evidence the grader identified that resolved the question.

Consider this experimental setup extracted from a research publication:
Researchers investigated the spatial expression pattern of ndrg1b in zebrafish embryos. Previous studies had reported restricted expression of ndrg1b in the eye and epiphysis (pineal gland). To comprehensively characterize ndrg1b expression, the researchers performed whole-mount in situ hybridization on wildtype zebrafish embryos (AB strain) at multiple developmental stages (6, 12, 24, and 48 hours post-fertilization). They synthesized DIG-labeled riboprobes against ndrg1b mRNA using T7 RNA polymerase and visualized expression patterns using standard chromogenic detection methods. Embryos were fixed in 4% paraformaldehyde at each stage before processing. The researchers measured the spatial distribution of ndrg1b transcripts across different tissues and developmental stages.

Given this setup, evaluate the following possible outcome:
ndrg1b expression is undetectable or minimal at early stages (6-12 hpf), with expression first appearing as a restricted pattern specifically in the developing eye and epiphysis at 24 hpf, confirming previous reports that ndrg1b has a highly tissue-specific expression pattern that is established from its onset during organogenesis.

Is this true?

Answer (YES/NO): NO